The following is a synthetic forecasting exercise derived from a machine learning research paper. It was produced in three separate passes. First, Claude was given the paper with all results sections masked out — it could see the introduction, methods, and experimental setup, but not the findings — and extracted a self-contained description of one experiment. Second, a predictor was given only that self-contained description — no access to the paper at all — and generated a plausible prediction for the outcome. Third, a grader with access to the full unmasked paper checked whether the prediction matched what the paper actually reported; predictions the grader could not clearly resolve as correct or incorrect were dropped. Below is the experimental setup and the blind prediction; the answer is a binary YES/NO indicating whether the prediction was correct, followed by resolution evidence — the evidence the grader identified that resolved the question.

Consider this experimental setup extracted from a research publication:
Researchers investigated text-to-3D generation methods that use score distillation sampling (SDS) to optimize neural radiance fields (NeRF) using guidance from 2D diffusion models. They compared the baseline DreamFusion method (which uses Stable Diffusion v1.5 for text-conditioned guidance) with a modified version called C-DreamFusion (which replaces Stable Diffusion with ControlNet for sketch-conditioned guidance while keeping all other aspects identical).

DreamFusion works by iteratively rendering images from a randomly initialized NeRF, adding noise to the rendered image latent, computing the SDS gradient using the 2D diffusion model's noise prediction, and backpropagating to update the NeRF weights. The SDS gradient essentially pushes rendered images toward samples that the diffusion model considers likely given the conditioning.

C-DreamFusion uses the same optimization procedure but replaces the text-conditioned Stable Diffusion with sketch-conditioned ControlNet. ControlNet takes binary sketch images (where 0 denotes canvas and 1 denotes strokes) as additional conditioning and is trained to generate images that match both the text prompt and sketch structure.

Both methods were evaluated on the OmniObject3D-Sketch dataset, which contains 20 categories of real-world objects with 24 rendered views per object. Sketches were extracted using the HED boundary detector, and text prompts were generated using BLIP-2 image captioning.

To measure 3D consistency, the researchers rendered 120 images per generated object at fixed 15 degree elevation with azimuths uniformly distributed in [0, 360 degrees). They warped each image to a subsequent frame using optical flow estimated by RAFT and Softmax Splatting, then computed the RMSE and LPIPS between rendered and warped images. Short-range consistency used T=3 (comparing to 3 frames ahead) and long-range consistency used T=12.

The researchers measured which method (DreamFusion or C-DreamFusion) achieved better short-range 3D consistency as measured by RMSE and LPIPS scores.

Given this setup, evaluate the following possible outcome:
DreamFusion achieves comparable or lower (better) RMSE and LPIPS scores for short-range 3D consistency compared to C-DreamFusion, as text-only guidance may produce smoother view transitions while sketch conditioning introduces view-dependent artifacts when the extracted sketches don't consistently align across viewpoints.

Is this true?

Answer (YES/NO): YES